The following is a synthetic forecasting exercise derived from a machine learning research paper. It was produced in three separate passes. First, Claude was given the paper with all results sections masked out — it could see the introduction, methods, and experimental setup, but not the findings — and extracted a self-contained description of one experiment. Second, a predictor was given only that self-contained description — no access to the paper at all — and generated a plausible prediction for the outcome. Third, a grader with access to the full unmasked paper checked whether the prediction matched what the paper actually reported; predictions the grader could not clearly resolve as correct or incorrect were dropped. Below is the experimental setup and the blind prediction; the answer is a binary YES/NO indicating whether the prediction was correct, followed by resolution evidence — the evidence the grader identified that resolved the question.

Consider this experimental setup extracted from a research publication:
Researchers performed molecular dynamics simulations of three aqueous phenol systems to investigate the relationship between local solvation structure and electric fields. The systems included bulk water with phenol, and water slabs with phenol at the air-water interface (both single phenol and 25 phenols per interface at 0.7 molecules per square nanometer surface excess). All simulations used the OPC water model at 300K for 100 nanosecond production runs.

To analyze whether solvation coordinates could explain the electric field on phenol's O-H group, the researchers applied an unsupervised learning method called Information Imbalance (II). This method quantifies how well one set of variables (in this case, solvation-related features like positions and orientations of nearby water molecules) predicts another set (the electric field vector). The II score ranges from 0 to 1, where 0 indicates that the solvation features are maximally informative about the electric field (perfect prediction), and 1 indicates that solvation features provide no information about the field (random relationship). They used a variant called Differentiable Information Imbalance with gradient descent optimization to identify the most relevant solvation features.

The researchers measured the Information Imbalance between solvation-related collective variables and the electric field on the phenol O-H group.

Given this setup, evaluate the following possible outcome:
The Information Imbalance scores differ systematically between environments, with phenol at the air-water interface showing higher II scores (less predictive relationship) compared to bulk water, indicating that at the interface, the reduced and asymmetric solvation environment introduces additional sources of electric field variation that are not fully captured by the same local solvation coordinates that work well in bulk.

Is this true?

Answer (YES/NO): NO